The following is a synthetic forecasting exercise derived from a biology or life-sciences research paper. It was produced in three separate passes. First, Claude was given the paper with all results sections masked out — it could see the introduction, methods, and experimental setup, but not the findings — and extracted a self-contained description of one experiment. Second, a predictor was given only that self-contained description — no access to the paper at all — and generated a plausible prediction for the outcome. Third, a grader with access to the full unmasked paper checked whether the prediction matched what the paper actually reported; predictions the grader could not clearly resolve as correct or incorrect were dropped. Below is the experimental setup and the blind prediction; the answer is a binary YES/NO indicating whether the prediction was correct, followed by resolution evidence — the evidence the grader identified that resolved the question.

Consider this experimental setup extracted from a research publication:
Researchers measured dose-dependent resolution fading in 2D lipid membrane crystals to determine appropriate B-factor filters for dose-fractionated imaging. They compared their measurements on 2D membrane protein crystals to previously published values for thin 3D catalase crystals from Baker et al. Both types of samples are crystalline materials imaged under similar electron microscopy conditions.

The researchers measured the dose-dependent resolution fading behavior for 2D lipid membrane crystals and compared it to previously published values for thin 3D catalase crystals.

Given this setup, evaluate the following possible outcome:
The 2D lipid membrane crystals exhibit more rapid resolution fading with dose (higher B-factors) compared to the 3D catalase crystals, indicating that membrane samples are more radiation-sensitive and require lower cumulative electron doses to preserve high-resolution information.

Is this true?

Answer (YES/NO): NO